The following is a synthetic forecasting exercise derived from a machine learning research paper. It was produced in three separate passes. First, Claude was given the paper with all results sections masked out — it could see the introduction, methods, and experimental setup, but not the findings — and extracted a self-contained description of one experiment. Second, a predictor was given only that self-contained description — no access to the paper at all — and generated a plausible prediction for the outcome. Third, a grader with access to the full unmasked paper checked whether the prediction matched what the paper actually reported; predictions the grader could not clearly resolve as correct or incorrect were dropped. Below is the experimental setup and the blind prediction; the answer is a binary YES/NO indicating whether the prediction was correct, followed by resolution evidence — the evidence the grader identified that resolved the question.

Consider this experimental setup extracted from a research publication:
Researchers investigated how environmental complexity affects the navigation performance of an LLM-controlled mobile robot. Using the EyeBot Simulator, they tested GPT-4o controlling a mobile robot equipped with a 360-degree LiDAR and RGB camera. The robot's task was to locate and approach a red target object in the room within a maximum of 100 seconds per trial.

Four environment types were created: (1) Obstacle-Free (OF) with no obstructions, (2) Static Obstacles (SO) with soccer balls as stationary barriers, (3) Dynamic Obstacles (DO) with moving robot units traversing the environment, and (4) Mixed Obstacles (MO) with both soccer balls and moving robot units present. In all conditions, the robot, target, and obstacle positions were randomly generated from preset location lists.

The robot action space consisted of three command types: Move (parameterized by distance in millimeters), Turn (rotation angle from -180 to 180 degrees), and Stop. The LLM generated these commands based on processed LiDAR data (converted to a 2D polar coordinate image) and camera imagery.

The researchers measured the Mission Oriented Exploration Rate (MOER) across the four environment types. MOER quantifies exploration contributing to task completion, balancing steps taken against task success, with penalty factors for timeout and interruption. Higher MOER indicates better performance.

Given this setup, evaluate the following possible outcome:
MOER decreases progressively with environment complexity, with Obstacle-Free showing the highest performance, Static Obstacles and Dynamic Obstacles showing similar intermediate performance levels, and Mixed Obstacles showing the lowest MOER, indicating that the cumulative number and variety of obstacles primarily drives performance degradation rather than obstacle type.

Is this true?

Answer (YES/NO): NO